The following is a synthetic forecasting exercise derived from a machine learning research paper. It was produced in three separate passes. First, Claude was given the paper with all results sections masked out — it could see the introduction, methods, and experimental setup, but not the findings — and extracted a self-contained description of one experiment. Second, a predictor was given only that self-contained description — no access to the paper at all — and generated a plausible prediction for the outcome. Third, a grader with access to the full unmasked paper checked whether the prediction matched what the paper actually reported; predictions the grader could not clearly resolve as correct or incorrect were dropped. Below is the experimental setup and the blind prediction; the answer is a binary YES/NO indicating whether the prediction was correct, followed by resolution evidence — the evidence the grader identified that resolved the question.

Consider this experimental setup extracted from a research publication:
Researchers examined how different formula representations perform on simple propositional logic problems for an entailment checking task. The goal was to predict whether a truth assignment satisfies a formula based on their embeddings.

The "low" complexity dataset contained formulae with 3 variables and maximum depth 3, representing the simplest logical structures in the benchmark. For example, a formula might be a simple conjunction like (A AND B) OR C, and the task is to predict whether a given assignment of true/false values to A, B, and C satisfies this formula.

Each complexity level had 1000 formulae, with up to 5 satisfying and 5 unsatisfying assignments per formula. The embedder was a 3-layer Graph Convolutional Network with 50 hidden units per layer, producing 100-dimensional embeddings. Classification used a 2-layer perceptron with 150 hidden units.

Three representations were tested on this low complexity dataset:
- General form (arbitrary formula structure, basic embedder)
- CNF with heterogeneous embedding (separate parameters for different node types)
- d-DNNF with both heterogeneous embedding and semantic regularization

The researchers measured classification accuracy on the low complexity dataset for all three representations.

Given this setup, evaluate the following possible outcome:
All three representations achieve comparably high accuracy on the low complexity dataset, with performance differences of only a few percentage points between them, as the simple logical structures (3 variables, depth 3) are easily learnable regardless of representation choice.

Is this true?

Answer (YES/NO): YES